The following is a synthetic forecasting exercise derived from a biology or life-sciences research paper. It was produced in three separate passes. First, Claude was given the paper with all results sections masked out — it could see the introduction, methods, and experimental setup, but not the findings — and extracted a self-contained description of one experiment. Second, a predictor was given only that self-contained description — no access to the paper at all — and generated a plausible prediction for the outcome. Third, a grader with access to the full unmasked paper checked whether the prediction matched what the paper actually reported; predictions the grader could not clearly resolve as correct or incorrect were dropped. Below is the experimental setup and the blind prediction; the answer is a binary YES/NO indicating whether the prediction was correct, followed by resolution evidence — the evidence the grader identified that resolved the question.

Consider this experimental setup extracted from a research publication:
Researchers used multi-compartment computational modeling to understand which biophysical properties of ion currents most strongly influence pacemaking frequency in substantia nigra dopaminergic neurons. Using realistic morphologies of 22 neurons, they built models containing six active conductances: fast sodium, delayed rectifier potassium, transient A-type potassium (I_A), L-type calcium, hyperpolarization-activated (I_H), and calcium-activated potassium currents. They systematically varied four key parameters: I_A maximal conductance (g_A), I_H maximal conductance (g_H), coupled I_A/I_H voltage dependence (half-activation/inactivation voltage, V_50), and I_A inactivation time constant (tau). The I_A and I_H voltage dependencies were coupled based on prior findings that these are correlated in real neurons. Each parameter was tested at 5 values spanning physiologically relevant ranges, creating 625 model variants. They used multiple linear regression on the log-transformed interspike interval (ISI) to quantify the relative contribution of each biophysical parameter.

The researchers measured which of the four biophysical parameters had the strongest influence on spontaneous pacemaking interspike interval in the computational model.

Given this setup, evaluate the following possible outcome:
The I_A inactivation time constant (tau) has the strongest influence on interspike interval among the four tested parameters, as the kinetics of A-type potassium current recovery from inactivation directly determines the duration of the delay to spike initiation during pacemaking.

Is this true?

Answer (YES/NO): NO